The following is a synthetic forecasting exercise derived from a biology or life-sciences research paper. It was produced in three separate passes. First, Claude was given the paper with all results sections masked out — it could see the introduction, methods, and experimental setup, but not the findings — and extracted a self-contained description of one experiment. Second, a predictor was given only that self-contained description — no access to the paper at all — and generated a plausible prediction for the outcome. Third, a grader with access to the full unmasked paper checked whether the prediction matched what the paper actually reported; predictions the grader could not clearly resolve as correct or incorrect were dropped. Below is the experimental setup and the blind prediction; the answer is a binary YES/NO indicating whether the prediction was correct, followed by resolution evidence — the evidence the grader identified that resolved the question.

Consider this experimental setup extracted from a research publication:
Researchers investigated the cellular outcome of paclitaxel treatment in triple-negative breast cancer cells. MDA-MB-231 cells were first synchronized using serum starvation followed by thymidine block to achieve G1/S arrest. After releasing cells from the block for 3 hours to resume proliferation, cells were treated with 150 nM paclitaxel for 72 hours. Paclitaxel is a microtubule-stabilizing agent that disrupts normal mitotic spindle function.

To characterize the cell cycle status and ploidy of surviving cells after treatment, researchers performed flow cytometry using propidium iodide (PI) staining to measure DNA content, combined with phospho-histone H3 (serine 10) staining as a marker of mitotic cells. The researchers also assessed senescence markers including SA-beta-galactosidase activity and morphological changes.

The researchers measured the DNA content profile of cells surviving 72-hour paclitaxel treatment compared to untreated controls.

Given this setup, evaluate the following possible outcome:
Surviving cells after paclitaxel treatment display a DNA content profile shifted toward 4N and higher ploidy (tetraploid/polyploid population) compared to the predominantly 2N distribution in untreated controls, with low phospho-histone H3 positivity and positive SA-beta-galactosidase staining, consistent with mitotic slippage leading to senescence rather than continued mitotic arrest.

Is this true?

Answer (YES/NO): YES